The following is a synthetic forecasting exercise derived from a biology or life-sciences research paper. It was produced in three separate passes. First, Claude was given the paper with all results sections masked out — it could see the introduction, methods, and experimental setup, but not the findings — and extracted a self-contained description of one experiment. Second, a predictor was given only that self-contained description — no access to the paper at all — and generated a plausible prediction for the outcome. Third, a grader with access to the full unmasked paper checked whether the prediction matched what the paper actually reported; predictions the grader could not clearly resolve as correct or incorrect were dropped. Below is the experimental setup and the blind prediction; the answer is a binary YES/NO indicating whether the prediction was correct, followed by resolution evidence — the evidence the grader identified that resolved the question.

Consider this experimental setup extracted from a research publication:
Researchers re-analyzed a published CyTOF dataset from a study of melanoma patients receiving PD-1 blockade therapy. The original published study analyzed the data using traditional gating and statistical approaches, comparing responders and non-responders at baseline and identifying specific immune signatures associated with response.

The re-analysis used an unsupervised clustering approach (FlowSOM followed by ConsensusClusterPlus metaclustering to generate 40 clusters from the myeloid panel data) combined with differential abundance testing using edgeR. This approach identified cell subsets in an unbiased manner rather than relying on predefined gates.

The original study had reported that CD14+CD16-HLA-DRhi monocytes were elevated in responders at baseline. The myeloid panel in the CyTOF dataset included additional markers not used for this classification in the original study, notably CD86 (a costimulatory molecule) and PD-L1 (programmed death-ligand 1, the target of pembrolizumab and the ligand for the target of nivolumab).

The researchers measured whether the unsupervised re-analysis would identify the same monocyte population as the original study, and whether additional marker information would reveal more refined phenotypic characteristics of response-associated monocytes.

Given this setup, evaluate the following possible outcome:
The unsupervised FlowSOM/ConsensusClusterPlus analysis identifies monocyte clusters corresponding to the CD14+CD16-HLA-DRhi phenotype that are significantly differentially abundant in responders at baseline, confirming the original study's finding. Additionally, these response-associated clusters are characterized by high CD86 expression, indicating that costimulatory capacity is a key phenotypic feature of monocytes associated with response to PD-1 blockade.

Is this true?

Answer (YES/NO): YES